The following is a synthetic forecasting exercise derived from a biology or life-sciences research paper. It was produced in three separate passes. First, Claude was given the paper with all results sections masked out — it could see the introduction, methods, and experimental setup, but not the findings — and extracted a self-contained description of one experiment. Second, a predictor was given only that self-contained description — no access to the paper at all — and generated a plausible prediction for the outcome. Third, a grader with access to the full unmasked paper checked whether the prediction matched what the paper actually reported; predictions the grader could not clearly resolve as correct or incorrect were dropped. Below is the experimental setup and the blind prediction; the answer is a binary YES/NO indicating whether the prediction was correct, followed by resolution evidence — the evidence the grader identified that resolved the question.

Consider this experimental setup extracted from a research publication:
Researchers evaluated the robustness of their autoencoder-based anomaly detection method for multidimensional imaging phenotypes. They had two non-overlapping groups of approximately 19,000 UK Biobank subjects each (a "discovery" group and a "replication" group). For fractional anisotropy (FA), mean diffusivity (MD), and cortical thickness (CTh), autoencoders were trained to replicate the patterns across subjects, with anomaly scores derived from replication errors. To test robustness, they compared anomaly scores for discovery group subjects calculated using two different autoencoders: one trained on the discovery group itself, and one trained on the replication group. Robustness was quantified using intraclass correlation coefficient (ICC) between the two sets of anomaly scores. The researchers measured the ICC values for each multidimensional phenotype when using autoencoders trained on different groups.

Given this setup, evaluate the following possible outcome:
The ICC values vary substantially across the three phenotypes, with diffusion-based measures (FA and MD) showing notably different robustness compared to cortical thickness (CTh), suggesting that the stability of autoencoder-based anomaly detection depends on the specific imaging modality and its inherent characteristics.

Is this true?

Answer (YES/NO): NO